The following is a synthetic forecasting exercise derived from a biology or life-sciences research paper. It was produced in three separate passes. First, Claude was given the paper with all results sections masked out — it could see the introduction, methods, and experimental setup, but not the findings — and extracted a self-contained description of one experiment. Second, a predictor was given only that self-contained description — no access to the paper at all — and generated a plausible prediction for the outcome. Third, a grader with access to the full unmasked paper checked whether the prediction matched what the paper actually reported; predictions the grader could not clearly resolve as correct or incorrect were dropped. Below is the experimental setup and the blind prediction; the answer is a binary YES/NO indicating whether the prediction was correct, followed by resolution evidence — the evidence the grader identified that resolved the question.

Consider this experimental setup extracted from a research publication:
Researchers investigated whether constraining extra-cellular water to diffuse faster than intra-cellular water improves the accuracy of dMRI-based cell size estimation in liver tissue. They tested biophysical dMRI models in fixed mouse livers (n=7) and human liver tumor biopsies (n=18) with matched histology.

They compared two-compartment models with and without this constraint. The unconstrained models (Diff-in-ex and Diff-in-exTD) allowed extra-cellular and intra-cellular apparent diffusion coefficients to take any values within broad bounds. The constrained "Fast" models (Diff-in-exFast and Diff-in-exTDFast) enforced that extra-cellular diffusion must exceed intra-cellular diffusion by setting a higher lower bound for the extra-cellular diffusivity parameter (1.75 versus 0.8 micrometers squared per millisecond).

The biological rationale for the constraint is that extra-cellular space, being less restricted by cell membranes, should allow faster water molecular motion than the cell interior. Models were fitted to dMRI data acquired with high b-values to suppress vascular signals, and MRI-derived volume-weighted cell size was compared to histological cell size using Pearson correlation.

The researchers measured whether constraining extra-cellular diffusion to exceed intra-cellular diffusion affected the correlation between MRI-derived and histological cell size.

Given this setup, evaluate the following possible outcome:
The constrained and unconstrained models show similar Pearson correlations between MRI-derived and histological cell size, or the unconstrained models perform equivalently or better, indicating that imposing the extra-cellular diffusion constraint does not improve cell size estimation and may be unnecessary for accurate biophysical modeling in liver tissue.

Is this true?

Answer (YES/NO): NO